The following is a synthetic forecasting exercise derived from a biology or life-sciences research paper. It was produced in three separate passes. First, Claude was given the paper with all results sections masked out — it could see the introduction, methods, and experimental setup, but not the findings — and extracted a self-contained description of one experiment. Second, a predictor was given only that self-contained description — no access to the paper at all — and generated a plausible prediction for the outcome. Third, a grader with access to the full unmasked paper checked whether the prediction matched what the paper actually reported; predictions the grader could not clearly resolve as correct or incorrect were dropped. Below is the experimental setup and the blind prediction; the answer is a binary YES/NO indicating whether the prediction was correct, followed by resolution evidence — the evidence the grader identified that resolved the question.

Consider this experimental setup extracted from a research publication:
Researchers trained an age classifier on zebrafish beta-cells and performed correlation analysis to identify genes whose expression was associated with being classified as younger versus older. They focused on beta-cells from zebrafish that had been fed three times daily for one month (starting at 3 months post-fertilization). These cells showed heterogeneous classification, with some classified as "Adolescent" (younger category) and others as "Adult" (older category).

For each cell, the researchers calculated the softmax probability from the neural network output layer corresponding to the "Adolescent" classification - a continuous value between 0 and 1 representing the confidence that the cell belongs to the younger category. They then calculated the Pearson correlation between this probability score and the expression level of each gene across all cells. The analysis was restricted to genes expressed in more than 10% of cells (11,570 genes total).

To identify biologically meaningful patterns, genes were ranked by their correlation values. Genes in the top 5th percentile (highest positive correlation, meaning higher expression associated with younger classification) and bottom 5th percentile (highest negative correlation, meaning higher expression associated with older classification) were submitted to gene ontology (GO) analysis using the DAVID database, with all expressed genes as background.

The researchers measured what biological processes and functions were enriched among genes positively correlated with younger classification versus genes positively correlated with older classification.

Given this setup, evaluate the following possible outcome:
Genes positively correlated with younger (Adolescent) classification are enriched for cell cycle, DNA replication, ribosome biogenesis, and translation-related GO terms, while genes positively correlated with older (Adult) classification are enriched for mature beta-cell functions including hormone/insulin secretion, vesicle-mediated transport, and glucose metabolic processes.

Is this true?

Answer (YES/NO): NO